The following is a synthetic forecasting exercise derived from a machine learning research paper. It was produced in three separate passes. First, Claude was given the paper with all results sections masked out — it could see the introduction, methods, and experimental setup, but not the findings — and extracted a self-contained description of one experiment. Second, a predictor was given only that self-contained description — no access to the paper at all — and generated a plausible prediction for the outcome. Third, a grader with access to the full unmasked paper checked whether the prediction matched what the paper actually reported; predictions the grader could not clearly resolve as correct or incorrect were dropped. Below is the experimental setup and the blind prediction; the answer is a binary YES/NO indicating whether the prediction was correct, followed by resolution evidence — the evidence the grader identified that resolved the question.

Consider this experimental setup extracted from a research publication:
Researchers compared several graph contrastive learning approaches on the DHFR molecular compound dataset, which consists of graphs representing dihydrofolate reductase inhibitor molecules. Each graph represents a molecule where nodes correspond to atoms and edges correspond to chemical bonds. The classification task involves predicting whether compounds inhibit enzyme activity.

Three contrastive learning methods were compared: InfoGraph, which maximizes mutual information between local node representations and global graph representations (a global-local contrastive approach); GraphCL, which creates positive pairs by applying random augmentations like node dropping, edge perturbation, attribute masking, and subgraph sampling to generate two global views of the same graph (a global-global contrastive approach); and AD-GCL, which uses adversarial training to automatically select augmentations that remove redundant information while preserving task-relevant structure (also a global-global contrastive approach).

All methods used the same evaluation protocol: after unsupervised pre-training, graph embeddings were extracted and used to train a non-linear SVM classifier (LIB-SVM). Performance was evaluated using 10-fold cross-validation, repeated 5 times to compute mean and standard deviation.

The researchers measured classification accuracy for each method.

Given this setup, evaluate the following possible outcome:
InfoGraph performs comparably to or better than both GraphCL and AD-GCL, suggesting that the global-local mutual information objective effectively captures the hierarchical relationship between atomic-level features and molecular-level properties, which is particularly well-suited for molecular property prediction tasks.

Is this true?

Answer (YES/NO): YES